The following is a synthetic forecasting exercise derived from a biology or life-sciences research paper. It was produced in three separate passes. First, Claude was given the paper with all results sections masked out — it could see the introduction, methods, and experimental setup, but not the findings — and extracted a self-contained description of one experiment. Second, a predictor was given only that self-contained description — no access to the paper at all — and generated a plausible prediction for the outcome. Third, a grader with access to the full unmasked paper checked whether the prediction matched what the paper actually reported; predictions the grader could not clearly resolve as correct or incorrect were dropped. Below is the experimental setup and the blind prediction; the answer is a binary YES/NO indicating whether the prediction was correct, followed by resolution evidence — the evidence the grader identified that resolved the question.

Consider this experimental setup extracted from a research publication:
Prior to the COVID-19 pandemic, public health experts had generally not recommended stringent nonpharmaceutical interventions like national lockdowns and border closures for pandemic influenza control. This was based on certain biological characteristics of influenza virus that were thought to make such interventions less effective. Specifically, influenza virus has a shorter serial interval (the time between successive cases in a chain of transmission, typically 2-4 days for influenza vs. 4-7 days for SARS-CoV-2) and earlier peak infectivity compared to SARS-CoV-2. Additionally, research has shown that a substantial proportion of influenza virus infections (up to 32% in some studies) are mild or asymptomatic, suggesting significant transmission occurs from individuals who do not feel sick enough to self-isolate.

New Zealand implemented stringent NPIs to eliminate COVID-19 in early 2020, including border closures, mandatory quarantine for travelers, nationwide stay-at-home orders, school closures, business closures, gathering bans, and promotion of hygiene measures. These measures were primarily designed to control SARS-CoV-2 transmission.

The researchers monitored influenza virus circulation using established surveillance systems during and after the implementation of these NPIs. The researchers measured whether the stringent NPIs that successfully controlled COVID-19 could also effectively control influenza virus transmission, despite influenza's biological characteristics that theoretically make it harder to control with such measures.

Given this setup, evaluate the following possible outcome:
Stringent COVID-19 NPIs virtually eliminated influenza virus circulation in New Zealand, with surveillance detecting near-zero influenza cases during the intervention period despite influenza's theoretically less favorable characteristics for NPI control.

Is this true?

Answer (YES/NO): YES